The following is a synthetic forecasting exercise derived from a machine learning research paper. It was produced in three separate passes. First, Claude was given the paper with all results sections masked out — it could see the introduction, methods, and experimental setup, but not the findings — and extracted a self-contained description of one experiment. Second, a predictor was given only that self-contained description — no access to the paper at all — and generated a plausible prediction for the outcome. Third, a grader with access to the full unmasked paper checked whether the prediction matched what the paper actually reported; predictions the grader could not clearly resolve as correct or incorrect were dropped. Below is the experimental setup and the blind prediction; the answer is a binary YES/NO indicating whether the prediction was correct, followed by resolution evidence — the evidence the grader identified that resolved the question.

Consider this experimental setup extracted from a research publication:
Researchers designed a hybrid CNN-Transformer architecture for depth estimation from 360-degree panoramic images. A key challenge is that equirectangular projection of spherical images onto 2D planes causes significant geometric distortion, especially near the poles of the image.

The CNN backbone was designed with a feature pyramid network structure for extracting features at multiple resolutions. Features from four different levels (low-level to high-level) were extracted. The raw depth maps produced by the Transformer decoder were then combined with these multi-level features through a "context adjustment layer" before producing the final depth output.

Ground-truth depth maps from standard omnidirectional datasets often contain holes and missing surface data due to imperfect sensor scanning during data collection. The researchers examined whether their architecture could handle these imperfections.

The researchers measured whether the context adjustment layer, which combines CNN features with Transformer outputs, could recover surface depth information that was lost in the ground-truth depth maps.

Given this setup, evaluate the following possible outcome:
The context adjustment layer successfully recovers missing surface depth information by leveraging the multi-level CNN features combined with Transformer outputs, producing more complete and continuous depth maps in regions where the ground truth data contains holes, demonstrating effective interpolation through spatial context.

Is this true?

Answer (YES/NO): YES